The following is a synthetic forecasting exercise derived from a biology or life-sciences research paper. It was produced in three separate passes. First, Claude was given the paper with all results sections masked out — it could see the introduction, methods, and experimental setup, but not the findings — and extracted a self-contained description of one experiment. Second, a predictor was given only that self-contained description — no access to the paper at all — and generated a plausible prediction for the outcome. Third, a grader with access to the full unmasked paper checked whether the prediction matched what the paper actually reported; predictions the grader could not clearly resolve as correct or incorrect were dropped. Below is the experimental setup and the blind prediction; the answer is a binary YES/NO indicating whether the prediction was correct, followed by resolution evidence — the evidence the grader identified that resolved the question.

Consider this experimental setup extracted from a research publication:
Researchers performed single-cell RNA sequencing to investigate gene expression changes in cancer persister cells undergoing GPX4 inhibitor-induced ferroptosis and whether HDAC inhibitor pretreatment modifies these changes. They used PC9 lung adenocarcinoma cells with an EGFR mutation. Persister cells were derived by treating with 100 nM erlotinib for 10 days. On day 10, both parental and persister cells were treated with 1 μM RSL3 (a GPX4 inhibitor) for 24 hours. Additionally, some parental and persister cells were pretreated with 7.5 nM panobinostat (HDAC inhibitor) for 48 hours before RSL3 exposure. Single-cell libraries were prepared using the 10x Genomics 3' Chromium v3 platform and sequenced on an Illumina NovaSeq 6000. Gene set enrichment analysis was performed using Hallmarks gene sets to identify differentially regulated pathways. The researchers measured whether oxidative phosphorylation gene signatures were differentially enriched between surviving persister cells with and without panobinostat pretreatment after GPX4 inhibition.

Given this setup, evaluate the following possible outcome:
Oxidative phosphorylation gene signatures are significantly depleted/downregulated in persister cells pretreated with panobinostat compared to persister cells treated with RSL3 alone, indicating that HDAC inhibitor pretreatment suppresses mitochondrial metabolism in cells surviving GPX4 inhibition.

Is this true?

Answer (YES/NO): NO